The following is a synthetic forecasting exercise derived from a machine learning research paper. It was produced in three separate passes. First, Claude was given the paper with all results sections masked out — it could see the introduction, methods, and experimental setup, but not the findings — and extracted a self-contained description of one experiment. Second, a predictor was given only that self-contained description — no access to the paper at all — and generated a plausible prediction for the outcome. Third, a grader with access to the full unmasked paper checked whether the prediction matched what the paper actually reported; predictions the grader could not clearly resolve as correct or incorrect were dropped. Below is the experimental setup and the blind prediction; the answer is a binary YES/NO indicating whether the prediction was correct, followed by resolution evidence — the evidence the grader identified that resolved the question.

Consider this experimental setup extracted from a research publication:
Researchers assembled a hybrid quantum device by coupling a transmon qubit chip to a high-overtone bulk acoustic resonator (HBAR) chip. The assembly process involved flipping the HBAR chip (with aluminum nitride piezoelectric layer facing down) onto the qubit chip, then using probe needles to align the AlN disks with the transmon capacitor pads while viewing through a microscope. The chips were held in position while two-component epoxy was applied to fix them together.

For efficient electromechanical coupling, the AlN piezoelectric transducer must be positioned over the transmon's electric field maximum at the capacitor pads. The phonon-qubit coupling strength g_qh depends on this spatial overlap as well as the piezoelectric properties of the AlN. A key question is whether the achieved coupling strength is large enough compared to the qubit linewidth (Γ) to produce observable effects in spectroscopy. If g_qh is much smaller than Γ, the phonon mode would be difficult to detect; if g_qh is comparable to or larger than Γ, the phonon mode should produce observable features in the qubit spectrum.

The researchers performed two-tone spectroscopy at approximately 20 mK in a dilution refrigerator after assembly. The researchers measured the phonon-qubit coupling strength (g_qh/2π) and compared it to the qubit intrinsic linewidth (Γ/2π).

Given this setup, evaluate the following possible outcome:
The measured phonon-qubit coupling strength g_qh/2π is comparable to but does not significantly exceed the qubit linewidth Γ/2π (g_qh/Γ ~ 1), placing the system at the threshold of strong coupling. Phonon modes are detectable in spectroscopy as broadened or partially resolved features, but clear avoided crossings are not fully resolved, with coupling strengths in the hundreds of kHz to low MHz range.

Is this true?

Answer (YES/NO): NO